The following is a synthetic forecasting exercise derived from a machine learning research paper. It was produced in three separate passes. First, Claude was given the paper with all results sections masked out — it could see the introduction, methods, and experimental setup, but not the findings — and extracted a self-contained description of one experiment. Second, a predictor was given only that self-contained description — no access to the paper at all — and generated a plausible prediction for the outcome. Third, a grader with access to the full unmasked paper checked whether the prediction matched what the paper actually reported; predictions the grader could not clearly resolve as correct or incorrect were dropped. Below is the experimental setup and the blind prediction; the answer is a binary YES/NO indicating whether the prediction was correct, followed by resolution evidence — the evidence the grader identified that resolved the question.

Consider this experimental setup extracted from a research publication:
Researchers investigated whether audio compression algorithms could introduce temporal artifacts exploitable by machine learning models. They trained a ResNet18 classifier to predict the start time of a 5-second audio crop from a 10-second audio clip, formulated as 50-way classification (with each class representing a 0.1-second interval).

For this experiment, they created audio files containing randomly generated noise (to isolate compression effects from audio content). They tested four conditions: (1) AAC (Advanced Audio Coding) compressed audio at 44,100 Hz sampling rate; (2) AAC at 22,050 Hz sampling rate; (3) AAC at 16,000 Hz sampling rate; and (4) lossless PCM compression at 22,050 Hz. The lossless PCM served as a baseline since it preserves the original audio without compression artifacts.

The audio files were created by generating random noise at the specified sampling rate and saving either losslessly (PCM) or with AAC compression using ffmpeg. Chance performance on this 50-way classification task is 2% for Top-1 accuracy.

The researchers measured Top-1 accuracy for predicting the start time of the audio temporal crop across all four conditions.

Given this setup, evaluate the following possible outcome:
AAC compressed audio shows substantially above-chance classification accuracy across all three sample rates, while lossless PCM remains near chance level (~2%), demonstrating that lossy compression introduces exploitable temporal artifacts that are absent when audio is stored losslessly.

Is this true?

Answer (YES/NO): YES